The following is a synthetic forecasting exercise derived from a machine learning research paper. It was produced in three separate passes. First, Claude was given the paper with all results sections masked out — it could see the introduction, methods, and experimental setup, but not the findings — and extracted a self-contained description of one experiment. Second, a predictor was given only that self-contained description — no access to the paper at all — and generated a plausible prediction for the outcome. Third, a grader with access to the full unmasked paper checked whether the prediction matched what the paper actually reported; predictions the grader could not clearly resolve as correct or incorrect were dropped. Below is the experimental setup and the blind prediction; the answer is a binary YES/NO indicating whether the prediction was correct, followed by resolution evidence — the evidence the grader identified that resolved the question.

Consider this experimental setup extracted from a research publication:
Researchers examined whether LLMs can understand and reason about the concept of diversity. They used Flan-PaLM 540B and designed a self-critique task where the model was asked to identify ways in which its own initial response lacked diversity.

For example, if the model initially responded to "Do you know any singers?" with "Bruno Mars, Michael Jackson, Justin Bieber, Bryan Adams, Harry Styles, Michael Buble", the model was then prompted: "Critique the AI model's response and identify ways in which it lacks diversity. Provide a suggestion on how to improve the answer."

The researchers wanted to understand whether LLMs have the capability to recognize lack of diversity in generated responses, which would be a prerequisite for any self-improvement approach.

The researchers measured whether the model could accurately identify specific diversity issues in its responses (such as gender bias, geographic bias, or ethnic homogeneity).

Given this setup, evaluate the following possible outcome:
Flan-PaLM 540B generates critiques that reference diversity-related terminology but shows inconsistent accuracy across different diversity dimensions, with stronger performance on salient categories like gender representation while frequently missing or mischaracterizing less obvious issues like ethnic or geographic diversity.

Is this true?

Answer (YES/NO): NO